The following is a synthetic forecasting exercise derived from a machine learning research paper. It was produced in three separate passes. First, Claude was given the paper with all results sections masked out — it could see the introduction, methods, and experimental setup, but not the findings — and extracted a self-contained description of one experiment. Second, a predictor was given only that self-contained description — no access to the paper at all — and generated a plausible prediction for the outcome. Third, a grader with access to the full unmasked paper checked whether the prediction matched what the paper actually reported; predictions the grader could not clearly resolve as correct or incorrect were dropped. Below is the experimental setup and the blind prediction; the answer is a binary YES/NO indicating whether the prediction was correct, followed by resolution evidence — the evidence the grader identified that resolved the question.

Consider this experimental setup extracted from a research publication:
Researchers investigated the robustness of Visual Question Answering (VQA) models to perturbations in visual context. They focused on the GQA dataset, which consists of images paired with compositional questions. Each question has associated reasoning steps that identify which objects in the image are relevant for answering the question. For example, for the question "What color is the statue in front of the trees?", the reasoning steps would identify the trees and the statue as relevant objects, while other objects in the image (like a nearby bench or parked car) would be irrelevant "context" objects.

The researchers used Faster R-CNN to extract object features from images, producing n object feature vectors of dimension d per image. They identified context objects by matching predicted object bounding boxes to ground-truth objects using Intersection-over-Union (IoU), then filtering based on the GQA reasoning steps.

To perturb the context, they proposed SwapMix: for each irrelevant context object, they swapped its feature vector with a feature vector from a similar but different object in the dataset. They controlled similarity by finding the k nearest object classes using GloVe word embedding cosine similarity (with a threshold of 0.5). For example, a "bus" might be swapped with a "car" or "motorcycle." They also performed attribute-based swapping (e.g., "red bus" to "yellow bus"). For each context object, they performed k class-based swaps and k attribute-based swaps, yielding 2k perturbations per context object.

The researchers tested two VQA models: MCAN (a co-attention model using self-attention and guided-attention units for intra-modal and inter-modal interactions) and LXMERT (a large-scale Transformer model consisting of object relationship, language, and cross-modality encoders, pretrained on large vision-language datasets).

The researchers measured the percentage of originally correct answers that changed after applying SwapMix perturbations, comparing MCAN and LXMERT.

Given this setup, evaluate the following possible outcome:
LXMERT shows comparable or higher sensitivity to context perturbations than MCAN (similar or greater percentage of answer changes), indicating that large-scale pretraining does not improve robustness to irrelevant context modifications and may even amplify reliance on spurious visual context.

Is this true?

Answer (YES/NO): NO